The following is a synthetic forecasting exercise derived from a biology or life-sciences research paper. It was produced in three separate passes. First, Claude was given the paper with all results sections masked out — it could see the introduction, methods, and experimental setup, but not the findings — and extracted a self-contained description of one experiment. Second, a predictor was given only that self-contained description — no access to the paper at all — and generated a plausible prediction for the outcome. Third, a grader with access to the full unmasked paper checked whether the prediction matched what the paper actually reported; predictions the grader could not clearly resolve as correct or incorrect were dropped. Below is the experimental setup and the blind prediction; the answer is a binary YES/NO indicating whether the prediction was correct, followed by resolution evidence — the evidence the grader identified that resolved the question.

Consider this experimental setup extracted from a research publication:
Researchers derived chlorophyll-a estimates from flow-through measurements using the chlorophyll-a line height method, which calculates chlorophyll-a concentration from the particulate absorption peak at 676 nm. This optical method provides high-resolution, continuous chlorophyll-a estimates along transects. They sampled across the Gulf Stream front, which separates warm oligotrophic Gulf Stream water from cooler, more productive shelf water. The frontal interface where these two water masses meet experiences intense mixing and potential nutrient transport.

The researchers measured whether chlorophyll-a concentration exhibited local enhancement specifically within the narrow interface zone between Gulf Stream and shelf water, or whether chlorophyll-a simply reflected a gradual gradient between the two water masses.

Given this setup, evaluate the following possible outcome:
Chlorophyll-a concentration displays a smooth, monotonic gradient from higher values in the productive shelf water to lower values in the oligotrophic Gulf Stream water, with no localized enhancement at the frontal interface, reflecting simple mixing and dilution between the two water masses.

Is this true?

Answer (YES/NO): NO